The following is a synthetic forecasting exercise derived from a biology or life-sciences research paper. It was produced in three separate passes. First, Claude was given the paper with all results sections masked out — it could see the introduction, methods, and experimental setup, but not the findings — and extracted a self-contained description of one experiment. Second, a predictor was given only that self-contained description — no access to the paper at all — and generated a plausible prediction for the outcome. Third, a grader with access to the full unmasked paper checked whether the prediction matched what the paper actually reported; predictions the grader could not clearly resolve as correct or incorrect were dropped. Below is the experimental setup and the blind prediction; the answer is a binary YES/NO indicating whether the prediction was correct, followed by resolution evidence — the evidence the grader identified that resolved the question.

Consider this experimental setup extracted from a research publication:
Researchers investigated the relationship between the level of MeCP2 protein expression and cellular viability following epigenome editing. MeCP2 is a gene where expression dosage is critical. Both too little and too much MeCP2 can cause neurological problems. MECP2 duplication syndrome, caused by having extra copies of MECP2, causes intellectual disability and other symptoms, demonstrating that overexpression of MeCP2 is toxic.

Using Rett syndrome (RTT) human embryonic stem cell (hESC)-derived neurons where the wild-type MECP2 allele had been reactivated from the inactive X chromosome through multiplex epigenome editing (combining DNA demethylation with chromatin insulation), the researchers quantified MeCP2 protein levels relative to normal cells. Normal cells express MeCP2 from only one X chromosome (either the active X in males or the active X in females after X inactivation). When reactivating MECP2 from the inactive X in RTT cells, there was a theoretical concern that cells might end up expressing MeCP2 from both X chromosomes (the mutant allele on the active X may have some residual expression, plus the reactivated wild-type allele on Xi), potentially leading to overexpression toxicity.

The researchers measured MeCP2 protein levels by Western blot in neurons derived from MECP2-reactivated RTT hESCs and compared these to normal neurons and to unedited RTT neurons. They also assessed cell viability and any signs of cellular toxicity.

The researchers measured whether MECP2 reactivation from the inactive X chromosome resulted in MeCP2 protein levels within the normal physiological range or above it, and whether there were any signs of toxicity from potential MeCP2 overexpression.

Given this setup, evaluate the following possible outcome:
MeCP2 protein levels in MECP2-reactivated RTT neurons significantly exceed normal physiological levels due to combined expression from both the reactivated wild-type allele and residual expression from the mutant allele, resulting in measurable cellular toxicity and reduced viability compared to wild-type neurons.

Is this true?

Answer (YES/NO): NO